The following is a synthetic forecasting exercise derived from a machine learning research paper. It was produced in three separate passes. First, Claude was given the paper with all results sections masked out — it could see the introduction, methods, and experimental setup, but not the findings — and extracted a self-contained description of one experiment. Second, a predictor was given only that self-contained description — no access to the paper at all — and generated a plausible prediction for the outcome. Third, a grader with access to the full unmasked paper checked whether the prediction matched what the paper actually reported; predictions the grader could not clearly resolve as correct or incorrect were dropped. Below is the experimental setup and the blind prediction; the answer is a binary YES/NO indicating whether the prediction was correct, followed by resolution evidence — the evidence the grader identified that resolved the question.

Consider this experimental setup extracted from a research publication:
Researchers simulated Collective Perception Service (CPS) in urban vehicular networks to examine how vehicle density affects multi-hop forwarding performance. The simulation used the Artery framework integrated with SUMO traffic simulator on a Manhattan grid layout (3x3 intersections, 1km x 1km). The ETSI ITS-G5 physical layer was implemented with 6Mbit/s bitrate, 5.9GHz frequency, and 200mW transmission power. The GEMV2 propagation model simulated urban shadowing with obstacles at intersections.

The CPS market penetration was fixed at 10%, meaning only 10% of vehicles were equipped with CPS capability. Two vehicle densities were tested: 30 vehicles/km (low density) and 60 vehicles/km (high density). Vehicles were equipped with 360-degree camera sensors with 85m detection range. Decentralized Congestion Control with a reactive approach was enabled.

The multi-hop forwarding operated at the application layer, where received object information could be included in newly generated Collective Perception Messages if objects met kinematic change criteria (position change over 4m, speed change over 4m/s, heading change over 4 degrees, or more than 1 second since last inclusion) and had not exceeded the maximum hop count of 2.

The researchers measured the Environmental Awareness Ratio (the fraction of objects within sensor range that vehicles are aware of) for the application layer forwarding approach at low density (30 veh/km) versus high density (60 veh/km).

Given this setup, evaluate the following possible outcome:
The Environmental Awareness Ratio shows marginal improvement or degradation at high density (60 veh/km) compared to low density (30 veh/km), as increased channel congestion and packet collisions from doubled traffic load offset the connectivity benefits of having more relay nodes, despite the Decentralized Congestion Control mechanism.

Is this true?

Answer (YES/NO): YES